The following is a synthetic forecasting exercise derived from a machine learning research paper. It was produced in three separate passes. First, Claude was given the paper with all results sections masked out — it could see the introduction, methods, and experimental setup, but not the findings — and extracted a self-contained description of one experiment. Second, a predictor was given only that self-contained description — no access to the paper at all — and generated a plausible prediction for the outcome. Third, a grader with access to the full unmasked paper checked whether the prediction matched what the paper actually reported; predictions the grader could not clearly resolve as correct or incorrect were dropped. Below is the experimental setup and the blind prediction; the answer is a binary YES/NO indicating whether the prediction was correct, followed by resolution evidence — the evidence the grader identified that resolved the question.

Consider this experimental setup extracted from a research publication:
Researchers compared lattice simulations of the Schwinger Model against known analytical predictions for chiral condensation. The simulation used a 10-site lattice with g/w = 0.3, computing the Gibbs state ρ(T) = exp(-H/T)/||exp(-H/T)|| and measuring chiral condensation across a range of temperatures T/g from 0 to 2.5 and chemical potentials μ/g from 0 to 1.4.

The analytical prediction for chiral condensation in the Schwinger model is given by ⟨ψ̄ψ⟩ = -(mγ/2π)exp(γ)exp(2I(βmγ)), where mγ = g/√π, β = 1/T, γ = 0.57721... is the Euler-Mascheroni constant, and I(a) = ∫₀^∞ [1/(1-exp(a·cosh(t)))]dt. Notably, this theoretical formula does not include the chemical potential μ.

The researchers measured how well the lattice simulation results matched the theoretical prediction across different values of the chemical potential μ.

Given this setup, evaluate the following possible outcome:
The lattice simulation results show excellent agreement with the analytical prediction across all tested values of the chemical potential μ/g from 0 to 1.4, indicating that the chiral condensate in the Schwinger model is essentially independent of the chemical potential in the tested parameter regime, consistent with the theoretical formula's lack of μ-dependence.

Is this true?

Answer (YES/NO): NO